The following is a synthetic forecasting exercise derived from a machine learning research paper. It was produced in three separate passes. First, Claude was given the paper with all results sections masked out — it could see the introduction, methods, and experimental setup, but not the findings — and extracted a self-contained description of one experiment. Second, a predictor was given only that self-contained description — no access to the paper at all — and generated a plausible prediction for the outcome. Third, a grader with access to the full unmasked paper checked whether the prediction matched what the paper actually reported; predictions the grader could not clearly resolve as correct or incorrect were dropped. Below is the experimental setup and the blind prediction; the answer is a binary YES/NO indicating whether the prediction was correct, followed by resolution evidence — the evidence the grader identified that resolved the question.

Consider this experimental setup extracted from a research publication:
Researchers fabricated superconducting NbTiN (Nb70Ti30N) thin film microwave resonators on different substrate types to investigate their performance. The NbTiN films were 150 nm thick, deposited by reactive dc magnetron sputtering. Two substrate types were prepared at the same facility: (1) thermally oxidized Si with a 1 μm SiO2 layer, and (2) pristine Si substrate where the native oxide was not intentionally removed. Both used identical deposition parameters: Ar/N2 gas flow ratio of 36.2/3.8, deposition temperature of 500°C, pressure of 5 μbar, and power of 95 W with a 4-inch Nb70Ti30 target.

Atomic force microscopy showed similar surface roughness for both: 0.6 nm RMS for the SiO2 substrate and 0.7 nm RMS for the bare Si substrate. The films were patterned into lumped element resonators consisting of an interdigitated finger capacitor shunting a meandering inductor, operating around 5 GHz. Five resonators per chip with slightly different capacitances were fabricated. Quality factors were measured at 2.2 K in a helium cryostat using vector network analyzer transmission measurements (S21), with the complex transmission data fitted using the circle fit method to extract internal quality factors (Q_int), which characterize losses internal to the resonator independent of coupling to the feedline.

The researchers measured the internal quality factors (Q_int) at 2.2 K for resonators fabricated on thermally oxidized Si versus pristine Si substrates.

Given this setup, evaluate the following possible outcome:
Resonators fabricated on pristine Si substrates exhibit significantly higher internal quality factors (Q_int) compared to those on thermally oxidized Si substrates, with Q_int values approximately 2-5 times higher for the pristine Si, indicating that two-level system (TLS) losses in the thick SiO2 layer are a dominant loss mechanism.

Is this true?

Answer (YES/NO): NO